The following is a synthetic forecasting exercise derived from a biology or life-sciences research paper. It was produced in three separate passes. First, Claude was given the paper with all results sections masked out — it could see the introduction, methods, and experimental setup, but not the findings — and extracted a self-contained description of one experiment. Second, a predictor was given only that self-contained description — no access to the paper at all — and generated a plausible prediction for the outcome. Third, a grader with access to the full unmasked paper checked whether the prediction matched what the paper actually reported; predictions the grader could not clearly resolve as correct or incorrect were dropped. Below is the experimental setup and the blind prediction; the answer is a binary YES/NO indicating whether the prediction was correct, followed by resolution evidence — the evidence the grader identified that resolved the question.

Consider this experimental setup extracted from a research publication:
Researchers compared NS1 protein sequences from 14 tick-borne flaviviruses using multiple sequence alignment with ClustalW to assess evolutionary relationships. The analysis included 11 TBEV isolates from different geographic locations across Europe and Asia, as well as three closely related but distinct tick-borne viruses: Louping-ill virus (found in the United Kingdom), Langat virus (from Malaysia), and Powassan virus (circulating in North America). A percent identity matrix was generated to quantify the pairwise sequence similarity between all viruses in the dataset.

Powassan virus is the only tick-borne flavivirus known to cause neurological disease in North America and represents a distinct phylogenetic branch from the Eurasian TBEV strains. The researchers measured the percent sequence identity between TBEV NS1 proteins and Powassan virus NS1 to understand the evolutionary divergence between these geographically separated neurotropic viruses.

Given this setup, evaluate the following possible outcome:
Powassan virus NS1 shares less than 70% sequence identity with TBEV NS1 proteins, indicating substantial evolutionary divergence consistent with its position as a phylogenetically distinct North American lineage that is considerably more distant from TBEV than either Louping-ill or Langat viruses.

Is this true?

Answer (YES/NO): NO